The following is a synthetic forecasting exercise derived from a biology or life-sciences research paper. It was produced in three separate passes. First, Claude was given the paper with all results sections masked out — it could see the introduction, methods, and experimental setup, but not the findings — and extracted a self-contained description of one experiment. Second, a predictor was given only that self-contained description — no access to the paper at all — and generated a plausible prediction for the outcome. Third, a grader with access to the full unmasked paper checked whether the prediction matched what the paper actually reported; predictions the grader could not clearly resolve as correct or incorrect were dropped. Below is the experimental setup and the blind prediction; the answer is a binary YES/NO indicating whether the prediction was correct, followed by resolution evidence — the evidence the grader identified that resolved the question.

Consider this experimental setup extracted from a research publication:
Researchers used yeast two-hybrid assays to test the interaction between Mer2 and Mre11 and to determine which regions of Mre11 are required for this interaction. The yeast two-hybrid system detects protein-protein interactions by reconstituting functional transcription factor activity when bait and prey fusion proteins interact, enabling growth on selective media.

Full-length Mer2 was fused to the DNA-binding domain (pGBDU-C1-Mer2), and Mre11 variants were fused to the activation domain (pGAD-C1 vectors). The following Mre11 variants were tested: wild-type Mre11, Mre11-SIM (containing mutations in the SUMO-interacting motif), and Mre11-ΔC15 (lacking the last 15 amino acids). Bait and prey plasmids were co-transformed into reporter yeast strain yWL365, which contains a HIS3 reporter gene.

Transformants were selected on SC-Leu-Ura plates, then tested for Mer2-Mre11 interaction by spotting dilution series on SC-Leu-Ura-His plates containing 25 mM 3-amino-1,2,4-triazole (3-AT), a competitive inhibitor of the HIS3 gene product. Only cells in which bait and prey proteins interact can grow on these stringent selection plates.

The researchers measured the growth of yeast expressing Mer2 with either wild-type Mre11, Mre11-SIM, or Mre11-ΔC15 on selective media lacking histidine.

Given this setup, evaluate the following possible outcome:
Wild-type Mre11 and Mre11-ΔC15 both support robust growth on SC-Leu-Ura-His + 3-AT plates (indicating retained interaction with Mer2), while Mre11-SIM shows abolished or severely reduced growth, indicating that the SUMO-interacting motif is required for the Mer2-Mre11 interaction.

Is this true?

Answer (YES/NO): NO